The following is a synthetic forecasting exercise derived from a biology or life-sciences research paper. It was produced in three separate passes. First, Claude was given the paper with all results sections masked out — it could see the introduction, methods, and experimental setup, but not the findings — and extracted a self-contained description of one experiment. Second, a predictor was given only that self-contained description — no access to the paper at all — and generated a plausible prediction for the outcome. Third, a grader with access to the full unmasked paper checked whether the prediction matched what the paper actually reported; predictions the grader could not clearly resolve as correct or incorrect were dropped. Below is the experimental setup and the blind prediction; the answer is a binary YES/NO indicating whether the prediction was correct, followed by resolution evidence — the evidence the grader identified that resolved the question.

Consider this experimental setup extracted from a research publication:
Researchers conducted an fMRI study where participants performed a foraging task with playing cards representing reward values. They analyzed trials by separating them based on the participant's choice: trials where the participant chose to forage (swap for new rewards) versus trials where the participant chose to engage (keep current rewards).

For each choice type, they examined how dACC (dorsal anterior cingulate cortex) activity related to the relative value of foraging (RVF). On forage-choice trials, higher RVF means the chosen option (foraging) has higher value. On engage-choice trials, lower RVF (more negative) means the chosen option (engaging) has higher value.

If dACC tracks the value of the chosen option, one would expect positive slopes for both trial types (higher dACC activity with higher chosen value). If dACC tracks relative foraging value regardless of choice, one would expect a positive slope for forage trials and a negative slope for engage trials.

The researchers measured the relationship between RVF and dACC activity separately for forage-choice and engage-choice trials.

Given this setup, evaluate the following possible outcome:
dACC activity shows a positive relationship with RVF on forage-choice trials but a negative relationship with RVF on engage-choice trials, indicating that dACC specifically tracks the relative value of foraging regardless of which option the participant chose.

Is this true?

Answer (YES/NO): NO